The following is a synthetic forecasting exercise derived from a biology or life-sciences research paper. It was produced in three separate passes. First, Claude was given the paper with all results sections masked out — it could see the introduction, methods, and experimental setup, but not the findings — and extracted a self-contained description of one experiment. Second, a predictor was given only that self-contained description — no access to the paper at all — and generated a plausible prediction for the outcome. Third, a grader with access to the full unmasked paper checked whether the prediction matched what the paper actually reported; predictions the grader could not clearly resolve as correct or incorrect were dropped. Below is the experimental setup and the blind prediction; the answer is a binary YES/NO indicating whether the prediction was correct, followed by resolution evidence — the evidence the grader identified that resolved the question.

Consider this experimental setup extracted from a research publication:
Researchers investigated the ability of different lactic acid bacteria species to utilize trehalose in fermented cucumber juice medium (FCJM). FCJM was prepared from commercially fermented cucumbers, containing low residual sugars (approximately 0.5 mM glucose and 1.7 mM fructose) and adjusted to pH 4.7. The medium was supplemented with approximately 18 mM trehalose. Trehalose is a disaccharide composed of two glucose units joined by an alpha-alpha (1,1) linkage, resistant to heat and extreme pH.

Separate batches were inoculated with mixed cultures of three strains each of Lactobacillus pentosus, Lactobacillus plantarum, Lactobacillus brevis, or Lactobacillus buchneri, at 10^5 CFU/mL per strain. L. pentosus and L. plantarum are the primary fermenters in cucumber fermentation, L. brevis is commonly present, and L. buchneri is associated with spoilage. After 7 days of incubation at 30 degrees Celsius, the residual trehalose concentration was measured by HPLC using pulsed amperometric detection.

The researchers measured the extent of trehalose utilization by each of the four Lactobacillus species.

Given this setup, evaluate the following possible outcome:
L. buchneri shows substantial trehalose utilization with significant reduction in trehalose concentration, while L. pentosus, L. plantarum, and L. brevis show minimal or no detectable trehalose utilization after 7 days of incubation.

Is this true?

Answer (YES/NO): NO